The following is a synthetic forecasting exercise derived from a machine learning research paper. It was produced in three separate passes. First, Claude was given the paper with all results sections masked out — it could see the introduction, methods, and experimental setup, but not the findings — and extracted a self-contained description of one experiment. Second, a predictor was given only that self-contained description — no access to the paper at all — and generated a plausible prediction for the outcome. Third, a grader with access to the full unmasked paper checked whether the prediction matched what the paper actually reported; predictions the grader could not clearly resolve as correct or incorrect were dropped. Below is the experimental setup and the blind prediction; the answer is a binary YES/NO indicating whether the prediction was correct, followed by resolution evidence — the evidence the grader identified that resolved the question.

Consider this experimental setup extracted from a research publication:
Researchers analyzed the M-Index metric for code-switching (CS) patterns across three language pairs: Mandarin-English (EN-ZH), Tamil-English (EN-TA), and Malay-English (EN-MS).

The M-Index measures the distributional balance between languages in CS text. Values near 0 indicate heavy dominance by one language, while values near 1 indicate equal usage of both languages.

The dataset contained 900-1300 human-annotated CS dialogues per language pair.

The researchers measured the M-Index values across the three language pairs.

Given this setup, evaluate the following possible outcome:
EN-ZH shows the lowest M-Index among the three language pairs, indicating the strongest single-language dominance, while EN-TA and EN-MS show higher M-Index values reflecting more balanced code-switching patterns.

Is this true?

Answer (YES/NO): NO